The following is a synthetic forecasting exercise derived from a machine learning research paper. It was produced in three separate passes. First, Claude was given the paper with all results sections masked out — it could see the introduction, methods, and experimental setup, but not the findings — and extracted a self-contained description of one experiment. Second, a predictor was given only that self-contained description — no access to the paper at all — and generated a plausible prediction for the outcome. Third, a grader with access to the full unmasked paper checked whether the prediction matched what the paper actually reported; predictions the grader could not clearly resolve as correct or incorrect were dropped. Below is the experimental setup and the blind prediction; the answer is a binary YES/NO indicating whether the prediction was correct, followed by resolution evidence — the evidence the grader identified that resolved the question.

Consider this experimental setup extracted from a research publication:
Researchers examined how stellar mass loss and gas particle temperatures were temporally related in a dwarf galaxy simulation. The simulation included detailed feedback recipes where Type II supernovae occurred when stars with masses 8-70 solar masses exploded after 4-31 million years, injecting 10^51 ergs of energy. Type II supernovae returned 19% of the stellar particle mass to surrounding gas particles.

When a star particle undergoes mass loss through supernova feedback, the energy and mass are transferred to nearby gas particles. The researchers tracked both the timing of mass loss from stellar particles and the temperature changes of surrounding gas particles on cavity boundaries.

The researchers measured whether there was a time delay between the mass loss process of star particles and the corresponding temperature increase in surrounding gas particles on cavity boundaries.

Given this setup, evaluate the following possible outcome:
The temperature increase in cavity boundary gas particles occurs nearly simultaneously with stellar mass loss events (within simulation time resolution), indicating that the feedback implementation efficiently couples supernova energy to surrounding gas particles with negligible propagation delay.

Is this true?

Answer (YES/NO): NO